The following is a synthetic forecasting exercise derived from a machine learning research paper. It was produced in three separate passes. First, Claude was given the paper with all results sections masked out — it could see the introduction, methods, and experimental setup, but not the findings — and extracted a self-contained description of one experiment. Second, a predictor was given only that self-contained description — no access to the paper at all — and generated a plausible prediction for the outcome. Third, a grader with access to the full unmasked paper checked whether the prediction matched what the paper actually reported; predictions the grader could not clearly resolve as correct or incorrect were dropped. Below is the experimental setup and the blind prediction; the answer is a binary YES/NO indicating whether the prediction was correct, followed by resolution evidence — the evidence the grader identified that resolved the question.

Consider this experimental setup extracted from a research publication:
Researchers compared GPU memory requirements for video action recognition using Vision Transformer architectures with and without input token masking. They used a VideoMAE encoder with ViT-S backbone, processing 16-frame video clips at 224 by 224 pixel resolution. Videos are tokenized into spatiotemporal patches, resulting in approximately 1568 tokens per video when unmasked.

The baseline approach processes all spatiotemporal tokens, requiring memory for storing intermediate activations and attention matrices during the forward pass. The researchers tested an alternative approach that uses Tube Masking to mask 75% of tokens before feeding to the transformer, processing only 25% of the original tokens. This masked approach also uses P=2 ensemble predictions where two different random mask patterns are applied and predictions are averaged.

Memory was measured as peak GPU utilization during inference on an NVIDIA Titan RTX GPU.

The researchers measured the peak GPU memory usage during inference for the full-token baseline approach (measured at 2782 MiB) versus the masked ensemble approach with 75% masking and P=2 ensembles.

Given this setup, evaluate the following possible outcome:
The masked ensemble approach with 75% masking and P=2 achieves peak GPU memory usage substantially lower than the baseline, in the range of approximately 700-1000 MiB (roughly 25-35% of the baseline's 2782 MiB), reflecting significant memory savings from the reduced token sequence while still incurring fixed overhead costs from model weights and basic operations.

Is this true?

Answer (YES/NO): YES